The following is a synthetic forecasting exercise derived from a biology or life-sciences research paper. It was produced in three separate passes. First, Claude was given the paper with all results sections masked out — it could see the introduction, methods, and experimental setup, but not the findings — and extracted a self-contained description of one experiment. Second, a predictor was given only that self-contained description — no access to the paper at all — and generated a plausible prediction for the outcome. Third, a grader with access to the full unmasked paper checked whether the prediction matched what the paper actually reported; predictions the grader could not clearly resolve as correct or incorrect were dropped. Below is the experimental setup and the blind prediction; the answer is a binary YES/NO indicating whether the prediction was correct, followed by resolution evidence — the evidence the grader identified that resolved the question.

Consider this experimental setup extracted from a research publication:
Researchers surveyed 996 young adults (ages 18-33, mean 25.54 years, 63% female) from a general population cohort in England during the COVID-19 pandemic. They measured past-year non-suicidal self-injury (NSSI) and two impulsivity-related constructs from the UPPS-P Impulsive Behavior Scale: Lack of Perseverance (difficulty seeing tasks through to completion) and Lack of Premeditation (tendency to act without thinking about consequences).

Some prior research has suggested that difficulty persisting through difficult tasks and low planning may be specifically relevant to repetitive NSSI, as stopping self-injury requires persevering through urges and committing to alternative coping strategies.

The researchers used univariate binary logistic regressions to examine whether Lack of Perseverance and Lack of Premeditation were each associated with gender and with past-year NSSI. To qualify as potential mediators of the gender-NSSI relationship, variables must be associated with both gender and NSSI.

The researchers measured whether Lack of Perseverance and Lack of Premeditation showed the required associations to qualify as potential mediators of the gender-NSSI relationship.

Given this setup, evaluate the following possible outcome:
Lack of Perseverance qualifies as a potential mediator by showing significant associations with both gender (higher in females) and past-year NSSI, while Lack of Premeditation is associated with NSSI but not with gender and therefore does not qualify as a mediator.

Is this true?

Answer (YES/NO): NO